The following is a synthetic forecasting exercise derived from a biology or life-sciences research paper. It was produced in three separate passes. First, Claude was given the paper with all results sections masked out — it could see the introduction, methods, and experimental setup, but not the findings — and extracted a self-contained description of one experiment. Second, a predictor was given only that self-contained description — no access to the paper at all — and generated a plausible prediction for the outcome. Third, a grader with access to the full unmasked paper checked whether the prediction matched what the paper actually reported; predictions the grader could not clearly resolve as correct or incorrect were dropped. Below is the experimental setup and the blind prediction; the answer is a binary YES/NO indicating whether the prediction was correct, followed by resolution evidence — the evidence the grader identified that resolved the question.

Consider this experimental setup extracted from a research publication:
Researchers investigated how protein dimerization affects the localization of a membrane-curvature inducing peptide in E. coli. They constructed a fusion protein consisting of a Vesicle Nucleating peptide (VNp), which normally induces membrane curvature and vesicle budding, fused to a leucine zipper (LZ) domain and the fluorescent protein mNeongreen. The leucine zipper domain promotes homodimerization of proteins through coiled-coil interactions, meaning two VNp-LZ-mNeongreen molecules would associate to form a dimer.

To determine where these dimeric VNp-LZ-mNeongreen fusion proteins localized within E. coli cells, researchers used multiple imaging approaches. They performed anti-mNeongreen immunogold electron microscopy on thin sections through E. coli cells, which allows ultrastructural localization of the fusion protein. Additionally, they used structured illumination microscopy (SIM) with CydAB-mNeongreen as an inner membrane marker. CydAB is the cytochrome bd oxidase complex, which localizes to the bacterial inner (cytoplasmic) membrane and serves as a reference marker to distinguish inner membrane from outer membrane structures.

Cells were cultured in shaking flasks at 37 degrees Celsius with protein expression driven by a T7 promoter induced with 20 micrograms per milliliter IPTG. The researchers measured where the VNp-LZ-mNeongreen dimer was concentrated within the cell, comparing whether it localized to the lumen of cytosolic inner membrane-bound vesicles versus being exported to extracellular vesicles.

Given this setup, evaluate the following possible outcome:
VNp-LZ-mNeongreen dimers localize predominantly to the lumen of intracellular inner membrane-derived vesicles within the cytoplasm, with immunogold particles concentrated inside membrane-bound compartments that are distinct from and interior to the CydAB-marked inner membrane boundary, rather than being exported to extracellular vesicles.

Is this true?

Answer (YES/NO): YES